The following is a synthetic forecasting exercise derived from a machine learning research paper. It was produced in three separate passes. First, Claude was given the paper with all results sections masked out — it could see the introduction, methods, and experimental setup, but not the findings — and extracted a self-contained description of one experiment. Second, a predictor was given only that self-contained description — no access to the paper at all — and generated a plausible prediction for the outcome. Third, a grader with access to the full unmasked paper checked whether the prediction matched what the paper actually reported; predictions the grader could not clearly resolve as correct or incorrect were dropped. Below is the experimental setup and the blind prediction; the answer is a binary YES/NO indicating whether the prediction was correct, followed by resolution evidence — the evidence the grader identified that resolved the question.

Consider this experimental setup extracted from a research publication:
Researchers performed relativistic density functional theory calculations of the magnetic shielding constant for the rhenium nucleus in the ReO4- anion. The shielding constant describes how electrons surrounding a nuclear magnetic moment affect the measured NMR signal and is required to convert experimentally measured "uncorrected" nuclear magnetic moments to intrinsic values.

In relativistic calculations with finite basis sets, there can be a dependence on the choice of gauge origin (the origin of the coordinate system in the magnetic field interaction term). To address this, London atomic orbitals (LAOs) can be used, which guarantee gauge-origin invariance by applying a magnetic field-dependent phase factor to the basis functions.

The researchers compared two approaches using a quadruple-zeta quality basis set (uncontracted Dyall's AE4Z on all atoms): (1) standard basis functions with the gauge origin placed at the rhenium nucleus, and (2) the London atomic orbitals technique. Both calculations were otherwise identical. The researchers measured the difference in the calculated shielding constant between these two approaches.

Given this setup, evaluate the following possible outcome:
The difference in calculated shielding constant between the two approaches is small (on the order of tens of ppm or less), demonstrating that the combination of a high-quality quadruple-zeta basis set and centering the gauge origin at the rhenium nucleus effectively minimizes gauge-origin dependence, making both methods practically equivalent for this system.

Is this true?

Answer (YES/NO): YES